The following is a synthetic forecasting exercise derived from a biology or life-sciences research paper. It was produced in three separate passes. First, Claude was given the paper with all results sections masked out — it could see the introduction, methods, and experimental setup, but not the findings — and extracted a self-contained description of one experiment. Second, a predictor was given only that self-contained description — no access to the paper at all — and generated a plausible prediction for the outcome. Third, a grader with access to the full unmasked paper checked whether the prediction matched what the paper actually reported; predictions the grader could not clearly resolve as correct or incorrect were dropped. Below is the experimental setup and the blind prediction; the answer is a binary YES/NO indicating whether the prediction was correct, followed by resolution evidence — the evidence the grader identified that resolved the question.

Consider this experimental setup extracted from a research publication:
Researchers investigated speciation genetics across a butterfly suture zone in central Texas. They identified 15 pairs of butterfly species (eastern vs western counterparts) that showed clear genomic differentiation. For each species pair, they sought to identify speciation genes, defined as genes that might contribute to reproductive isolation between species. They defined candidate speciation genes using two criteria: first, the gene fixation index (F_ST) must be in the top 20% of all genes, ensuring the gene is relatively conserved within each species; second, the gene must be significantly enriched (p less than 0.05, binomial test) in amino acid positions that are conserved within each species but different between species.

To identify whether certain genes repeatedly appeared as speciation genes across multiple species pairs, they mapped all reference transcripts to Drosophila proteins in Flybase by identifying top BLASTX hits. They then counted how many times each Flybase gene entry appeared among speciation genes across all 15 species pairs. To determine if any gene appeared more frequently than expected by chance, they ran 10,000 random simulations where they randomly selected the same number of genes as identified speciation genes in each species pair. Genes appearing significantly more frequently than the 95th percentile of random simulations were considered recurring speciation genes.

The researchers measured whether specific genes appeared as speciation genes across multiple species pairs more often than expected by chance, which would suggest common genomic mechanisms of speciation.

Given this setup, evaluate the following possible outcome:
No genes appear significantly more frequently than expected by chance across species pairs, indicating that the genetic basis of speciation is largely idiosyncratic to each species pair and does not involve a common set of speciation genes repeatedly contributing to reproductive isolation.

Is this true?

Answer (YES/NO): NO